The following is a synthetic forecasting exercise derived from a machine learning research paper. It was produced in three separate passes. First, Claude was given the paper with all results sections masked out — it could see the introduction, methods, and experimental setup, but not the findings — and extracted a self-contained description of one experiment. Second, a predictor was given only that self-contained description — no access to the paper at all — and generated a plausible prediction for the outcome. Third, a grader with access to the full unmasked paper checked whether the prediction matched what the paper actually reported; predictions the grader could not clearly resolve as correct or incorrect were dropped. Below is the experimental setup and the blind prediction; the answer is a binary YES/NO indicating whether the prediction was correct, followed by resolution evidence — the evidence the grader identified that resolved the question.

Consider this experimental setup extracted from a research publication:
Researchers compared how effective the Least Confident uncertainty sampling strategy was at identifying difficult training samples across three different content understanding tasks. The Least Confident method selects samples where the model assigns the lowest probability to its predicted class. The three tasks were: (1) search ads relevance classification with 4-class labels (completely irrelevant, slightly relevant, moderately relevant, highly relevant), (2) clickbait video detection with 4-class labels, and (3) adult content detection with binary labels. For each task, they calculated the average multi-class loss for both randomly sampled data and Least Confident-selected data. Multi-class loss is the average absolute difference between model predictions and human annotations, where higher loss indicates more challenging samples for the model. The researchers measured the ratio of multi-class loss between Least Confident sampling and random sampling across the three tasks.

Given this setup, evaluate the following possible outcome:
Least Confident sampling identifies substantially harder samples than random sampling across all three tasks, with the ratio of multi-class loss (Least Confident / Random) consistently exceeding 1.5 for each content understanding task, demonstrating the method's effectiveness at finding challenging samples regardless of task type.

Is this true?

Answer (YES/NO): YES